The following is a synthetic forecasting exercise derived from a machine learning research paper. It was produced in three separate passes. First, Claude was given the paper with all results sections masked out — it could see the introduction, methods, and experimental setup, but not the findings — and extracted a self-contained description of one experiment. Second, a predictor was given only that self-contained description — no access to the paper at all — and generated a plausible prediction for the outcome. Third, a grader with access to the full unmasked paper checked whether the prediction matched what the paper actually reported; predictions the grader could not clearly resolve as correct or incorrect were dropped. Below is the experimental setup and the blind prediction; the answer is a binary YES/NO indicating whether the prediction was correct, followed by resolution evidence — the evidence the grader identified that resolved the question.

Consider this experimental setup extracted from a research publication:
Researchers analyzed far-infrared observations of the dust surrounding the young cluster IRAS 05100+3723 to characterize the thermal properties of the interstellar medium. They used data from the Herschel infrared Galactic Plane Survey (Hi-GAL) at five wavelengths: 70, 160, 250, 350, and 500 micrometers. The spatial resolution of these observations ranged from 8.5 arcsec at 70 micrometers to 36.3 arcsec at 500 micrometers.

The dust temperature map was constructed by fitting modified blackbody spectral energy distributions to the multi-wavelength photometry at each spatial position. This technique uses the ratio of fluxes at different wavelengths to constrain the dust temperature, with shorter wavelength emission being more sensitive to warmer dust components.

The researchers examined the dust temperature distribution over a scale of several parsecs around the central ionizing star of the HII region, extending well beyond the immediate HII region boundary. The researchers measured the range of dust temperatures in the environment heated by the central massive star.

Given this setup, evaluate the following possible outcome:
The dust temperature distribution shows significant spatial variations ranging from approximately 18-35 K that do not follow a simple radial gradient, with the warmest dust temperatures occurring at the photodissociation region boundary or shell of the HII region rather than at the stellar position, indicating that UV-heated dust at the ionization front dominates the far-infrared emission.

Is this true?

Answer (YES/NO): NO